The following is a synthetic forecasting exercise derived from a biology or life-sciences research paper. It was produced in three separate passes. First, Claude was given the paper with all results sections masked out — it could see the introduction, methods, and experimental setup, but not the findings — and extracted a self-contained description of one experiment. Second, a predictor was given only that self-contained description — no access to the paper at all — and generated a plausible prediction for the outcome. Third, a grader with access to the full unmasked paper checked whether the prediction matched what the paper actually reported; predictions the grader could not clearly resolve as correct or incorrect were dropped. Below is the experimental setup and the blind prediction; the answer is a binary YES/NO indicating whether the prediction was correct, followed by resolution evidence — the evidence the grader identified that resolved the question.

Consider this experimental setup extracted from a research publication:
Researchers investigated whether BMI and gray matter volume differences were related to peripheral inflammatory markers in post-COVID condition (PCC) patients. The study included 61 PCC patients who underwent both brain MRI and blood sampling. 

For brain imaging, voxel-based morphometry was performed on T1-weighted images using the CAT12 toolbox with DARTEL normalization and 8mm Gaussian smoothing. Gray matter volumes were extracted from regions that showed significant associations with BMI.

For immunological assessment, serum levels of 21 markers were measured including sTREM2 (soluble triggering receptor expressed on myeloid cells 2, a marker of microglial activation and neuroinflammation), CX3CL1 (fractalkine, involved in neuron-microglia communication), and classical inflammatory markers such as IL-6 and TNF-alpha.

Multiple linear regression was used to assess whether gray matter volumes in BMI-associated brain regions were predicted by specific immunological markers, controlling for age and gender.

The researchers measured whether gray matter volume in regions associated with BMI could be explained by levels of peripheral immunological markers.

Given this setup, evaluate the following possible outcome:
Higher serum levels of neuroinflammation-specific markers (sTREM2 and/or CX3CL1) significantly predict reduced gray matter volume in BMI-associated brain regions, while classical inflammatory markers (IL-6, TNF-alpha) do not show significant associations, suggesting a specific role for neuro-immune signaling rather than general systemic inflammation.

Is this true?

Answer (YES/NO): NO